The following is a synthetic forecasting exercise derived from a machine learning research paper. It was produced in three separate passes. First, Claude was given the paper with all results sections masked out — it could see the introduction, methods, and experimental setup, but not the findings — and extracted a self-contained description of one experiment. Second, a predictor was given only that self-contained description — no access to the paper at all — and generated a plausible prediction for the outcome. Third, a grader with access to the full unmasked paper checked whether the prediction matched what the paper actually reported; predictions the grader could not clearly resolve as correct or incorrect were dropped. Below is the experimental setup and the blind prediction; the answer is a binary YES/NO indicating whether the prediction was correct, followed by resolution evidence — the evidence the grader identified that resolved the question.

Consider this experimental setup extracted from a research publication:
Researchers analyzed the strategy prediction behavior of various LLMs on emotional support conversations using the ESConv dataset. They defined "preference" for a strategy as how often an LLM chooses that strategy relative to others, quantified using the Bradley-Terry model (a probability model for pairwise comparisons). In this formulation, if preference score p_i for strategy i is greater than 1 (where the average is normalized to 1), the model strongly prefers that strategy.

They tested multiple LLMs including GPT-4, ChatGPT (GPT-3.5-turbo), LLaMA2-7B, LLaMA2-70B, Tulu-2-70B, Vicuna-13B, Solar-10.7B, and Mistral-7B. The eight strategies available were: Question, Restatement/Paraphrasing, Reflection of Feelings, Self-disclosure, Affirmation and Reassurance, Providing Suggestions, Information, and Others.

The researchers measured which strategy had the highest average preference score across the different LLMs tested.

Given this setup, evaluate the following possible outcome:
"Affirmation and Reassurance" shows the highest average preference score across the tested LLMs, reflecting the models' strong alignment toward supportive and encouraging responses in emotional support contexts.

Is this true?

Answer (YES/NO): YES